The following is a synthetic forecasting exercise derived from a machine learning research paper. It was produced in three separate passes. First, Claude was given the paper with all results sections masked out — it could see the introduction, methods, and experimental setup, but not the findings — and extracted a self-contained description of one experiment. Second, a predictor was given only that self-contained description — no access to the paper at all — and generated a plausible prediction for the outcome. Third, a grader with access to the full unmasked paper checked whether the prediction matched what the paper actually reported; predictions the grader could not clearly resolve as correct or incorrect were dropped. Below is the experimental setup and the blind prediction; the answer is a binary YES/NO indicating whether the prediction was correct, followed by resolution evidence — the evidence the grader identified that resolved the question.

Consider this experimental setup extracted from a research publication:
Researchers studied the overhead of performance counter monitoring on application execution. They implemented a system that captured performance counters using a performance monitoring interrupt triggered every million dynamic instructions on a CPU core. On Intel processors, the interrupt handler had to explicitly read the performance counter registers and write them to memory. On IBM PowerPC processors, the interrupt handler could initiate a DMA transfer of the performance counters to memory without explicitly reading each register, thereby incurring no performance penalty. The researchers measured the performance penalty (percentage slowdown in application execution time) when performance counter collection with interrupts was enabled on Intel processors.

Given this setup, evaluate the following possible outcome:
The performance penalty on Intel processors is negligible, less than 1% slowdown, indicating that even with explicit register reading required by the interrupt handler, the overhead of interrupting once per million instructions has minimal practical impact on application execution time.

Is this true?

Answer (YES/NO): NO